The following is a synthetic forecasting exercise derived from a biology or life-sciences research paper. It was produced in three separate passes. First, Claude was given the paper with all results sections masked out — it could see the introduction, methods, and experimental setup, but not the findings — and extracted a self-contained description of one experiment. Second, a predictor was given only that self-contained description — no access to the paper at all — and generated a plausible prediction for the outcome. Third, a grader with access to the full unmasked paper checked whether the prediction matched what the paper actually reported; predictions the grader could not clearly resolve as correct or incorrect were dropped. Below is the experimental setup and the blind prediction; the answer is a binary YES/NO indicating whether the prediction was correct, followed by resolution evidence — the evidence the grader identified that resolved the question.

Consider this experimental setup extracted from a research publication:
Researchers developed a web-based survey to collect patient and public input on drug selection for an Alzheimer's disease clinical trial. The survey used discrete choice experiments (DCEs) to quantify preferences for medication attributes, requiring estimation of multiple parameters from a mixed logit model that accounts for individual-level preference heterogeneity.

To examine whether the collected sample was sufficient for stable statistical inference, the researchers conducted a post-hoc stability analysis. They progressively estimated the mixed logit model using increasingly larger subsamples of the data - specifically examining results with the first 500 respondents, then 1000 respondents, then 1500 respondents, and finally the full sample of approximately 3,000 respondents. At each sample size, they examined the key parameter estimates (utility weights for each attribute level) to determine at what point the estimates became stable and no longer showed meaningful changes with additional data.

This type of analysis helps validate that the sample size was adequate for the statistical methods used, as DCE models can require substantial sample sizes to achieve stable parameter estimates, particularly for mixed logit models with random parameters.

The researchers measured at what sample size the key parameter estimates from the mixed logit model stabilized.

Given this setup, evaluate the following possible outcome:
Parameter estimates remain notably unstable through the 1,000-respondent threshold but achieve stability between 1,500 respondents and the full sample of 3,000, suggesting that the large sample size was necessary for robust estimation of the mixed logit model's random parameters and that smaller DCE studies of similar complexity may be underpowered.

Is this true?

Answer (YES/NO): NO